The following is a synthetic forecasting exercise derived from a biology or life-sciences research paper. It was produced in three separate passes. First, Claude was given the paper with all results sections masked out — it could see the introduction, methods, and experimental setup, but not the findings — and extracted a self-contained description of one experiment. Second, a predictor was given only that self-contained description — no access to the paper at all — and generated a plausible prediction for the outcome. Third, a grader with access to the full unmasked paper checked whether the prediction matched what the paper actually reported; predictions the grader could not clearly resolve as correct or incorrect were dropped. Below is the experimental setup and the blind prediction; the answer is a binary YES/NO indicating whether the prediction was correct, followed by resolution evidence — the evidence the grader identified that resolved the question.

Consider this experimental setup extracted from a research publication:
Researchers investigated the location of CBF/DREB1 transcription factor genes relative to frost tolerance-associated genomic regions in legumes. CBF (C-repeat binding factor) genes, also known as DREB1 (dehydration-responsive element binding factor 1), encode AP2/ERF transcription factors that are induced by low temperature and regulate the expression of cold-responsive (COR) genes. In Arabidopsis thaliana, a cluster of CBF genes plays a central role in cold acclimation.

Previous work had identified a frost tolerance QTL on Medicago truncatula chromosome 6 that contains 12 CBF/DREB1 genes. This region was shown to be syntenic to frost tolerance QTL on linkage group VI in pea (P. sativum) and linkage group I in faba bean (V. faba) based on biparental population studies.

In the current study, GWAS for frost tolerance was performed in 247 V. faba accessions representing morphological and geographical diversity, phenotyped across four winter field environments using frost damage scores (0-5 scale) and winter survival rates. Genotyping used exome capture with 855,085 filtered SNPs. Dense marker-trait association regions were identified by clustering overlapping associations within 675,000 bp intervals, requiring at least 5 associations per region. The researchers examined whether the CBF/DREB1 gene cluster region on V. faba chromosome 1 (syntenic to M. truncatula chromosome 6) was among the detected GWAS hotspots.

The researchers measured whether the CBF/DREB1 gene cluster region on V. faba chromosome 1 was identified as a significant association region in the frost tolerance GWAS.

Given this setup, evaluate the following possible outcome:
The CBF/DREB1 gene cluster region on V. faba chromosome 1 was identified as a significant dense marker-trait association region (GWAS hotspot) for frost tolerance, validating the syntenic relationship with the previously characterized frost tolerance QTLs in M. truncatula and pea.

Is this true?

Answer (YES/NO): YES